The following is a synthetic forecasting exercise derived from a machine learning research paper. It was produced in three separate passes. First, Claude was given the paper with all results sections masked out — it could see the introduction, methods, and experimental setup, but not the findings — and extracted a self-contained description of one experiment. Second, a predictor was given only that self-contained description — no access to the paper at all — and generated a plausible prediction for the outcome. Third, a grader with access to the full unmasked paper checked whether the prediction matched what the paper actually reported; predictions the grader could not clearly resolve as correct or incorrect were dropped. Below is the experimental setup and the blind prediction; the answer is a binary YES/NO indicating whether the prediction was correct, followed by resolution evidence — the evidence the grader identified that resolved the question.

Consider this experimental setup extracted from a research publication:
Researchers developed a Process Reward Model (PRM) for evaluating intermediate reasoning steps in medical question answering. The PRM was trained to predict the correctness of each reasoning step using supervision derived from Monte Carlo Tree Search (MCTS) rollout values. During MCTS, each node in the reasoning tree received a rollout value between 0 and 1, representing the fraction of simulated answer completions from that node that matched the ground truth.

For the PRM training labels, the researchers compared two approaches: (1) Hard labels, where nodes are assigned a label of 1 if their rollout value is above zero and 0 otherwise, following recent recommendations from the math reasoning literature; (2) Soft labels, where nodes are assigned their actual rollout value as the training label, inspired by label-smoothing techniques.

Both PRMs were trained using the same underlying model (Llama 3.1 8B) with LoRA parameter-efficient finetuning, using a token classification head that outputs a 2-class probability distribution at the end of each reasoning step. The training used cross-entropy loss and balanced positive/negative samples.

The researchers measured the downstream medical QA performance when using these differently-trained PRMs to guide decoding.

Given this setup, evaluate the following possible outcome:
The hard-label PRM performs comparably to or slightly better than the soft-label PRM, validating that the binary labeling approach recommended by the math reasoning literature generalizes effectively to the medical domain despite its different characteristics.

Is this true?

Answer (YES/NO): NO